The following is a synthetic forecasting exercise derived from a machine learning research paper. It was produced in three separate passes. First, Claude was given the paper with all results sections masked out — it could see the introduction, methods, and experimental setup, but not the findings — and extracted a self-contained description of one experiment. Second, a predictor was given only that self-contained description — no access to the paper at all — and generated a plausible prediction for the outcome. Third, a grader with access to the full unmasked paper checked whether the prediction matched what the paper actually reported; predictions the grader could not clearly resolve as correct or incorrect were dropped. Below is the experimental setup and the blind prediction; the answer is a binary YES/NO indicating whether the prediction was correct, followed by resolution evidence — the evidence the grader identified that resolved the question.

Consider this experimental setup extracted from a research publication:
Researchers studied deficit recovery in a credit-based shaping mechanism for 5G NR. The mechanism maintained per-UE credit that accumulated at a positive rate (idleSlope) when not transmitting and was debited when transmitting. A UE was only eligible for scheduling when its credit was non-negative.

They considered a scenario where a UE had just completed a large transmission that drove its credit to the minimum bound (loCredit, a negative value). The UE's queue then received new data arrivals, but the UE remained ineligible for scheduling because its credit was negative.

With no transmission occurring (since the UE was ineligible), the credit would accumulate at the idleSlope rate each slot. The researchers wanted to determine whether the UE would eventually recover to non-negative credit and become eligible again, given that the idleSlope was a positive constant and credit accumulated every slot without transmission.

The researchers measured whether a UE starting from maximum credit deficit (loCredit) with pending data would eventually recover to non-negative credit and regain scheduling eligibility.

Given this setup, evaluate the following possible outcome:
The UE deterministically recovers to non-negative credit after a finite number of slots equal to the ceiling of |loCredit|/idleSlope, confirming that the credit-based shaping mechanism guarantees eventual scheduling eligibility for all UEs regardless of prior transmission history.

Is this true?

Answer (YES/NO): NO